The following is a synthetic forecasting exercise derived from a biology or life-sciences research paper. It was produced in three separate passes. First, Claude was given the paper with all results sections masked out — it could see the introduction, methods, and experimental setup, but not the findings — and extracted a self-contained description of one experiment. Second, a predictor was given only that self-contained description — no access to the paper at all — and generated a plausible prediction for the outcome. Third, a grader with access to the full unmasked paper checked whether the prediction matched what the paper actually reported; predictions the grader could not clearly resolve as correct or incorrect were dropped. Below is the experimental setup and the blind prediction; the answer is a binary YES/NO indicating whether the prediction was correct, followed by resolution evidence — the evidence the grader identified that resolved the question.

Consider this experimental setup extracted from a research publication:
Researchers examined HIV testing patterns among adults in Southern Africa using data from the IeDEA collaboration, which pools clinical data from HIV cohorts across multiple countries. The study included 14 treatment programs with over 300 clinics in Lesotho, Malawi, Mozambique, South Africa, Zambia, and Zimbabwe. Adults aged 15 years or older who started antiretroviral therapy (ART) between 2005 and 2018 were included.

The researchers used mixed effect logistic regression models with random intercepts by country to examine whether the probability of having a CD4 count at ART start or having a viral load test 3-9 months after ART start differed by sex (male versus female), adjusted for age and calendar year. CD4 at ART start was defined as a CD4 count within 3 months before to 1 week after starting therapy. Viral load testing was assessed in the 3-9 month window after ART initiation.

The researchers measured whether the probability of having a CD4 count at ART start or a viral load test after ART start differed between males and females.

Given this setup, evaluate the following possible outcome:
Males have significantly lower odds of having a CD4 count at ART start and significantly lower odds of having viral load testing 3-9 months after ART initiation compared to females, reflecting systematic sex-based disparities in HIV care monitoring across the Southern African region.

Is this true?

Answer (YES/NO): NO